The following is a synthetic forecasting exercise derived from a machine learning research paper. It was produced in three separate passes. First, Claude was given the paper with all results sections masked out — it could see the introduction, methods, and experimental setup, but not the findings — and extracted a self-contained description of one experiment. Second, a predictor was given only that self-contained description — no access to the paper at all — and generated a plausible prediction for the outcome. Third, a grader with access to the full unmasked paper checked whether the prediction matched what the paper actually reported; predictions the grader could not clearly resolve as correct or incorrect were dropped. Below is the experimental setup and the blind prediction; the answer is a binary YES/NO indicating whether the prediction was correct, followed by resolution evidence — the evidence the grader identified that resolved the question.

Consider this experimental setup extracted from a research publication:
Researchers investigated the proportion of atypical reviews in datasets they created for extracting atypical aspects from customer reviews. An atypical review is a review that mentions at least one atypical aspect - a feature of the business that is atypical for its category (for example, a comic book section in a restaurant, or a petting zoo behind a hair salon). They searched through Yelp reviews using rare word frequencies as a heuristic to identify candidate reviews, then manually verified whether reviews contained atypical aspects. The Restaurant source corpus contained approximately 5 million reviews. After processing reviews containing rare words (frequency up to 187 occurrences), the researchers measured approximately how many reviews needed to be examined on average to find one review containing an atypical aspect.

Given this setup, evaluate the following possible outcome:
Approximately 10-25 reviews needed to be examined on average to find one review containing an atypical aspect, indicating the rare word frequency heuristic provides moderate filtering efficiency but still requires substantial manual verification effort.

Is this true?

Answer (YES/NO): NO